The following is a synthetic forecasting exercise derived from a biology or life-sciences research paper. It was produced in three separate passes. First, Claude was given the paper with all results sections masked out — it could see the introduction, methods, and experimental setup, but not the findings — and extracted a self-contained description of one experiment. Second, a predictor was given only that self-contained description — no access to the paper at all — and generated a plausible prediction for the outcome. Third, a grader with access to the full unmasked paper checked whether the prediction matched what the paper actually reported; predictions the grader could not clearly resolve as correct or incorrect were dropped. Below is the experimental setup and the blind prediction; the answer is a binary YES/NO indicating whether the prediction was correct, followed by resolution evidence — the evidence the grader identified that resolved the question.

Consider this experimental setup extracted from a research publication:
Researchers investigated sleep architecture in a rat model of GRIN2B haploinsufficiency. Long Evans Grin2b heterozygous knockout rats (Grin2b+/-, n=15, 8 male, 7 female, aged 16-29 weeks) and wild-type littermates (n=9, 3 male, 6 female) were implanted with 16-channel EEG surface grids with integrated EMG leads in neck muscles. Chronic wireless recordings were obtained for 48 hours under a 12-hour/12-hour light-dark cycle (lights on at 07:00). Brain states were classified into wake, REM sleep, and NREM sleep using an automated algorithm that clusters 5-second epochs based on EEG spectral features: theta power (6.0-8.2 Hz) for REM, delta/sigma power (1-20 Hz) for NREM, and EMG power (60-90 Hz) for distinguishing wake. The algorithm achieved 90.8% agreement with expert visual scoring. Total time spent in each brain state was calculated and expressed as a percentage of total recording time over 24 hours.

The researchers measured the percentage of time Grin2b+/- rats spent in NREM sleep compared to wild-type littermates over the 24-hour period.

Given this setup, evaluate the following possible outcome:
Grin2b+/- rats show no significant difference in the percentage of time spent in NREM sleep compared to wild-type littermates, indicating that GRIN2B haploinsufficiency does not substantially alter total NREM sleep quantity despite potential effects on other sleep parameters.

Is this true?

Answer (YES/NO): YES